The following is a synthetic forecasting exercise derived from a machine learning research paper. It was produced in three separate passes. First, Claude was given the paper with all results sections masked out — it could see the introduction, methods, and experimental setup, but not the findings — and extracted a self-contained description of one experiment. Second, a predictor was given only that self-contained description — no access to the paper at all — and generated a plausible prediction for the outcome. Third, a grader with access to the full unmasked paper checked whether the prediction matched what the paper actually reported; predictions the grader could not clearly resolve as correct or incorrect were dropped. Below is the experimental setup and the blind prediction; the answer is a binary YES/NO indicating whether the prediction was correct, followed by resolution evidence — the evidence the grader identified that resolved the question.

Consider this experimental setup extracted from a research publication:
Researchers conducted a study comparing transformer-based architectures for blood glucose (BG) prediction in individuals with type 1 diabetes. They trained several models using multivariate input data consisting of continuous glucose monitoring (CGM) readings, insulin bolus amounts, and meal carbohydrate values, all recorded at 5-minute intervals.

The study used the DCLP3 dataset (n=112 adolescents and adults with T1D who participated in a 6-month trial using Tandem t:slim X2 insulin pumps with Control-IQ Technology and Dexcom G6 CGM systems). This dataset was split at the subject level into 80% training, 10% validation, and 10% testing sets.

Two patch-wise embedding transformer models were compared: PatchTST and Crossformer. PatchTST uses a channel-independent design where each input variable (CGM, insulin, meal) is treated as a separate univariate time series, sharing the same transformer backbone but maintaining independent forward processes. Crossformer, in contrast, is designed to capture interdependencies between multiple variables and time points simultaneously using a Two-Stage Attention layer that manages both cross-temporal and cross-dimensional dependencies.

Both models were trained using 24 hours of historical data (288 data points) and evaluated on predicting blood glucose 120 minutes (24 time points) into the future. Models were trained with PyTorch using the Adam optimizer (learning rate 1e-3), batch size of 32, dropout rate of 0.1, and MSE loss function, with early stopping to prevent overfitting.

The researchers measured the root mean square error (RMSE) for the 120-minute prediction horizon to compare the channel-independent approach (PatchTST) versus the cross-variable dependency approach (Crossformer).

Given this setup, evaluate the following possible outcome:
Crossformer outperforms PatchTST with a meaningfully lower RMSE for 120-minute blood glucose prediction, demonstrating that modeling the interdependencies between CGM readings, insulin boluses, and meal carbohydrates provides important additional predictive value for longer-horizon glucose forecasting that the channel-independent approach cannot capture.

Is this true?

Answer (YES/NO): NO